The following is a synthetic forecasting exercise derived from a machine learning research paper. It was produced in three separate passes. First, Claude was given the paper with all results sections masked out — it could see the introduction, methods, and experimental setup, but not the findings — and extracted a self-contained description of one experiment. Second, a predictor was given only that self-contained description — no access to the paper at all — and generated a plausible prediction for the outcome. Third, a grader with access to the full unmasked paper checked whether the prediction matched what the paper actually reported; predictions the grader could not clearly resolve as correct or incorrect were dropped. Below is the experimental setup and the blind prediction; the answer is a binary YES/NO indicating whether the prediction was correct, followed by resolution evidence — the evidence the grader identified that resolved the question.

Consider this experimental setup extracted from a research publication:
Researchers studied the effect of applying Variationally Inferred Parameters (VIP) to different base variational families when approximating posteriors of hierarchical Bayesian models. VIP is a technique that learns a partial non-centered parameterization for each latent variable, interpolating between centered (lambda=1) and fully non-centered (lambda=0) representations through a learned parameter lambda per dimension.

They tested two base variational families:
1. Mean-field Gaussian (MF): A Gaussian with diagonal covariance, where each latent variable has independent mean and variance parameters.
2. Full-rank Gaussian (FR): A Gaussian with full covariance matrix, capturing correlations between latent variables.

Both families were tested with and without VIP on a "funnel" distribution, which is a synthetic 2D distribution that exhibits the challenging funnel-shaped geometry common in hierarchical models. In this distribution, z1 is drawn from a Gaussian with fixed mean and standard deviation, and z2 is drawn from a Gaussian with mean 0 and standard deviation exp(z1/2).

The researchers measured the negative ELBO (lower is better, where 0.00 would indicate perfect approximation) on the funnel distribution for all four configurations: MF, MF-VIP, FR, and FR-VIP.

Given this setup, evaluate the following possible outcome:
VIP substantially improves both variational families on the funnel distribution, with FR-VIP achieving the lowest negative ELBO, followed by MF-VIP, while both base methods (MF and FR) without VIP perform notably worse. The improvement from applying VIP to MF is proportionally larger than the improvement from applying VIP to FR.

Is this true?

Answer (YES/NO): NO